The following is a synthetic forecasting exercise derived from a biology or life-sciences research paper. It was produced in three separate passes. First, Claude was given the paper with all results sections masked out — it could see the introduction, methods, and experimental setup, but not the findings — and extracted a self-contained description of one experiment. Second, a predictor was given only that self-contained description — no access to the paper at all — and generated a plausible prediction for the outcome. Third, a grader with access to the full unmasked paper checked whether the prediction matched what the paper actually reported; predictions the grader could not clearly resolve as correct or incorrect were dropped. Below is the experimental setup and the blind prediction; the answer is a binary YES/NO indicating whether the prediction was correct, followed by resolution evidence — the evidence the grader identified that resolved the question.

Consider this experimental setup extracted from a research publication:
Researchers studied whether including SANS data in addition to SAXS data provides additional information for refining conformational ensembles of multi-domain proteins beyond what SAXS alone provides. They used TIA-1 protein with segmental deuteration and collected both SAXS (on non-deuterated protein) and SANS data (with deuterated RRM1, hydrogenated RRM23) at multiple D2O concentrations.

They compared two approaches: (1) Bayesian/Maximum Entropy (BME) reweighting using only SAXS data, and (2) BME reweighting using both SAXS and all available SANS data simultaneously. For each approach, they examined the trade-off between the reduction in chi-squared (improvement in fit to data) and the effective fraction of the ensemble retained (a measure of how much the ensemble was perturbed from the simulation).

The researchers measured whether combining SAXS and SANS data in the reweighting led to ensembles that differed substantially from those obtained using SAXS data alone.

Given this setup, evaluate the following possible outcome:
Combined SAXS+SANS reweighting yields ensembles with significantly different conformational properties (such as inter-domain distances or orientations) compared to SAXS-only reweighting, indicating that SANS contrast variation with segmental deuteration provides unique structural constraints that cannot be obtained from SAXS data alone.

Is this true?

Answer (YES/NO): NO